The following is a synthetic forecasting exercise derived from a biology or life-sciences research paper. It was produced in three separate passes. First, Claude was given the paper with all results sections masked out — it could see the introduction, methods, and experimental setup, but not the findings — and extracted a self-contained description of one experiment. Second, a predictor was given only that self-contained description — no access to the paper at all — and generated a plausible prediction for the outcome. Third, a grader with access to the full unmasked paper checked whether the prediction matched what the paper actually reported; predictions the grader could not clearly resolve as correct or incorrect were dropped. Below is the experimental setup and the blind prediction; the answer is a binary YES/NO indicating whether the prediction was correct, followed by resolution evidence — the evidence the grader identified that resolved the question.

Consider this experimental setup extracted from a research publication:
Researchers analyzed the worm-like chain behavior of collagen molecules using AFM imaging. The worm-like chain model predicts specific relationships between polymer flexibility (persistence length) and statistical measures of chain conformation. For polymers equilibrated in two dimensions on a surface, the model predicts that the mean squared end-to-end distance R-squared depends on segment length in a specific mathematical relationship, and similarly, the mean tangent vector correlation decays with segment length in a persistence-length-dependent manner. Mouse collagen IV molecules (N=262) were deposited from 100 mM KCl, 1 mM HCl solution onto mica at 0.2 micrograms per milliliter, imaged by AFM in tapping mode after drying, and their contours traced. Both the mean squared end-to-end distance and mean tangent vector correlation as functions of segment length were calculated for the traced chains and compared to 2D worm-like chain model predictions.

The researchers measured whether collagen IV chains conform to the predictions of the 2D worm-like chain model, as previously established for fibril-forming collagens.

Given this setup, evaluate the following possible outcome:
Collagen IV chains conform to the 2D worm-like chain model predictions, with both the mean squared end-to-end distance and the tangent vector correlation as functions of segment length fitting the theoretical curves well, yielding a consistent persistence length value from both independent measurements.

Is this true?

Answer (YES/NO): YES